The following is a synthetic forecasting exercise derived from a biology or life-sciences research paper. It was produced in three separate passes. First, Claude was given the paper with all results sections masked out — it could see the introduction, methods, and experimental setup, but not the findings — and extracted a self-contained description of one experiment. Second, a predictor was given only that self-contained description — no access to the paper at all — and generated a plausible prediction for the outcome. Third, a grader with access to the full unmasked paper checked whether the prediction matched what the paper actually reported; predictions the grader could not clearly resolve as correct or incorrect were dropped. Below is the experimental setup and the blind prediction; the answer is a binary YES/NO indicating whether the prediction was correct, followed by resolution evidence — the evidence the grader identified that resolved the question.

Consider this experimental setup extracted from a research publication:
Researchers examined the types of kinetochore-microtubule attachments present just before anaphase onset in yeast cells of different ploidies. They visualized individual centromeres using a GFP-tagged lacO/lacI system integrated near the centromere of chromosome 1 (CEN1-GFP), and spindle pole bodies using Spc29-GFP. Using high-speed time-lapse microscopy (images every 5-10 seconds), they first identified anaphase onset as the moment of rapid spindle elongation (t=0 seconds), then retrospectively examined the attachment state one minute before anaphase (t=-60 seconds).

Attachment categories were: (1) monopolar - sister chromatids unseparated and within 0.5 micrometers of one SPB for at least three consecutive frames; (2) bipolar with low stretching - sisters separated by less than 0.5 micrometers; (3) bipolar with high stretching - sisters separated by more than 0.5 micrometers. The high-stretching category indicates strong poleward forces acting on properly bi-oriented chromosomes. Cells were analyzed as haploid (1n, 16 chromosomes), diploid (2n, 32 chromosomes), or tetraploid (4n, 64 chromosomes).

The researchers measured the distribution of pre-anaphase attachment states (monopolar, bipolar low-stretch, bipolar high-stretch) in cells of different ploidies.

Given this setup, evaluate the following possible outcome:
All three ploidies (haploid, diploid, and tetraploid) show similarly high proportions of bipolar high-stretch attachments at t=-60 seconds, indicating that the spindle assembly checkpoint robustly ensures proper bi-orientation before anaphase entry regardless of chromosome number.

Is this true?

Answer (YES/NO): NO